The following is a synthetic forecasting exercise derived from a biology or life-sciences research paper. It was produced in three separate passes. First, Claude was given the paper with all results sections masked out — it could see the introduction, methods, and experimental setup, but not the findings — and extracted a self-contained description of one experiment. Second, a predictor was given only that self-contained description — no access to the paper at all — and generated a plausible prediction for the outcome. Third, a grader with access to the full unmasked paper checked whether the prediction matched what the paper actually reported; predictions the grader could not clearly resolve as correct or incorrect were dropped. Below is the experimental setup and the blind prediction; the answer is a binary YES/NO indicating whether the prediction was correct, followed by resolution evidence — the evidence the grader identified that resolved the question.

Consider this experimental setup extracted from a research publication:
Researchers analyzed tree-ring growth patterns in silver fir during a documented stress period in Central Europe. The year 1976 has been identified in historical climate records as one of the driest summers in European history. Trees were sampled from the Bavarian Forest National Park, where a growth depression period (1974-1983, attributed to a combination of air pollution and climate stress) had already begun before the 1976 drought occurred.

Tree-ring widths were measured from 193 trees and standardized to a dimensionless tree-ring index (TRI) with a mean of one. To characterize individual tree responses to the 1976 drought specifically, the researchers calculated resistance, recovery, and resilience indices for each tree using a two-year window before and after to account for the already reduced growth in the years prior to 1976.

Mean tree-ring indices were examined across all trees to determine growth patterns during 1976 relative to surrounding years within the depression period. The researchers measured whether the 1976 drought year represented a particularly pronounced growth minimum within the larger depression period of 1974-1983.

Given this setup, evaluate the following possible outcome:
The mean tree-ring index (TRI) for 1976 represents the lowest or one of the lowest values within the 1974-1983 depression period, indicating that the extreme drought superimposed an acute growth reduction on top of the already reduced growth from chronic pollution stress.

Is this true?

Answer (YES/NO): YES